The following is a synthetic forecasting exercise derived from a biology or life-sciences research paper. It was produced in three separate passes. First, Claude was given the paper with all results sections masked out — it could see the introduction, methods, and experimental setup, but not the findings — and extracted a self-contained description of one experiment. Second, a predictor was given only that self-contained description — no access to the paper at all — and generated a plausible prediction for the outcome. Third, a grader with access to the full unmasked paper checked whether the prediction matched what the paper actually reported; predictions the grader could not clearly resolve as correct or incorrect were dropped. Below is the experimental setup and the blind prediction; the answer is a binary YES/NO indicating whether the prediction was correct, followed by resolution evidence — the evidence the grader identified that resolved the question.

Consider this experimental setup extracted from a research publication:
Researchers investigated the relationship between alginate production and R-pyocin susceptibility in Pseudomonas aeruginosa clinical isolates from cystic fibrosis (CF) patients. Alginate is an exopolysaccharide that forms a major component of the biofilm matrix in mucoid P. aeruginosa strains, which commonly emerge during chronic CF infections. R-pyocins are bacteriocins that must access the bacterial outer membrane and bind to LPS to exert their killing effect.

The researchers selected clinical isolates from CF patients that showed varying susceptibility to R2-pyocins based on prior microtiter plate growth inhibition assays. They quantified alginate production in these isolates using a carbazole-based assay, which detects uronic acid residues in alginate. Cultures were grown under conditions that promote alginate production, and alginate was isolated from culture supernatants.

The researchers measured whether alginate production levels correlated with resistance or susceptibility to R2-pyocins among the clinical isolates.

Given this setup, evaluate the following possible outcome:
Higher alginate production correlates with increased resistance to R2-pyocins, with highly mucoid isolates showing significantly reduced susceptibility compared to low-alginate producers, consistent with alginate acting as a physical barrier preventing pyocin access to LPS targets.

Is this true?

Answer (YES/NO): NO